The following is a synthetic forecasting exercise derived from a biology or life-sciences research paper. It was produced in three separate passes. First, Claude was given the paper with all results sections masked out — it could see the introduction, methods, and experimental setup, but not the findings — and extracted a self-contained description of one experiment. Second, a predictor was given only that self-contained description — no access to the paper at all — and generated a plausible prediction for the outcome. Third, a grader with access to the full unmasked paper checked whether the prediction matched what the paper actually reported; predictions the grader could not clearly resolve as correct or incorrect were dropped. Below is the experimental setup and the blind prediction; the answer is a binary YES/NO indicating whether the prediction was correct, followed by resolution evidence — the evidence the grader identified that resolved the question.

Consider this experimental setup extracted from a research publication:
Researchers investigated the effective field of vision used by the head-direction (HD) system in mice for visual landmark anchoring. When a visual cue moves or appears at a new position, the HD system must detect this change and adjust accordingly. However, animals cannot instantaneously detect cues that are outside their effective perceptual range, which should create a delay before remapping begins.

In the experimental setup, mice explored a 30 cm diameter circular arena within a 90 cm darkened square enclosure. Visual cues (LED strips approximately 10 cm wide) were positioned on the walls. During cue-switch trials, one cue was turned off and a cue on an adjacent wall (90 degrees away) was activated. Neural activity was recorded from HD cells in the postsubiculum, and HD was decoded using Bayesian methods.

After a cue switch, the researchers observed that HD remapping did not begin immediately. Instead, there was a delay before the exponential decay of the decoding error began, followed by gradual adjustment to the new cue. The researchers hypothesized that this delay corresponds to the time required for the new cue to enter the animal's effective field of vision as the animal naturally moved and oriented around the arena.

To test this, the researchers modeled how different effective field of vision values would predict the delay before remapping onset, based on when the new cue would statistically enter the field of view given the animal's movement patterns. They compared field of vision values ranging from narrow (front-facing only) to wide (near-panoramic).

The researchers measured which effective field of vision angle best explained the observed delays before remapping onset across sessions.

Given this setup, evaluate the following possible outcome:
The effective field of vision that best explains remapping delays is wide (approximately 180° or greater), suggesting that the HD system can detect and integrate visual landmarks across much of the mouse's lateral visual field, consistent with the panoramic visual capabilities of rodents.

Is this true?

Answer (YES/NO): YES